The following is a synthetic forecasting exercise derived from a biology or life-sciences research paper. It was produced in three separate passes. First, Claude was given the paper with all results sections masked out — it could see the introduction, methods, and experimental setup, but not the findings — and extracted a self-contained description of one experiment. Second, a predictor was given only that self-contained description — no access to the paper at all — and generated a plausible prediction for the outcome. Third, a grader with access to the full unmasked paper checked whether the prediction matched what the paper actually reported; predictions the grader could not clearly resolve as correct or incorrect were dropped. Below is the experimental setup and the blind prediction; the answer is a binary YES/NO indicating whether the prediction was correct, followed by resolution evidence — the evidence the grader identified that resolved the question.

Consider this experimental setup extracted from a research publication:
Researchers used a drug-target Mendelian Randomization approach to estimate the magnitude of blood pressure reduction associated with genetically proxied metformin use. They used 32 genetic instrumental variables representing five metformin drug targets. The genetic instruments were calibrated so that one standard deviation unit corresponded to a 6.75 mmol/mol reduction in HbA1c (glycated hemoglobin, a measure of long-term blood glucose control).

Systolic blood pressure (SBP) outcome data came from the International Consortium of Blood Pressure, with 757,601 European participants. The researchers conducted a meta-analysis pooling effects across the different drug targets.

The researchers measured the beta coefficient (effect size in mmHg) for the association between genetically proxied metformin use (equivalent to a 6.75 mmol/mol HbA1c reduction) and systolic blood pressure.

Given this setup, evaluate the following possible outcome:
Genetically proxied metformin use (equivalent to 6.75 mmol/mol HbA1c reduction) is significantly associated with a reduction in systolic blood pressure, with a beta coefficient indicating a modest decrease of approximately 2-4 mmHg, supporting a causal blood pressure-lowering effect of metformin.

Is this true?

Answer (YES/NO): NO